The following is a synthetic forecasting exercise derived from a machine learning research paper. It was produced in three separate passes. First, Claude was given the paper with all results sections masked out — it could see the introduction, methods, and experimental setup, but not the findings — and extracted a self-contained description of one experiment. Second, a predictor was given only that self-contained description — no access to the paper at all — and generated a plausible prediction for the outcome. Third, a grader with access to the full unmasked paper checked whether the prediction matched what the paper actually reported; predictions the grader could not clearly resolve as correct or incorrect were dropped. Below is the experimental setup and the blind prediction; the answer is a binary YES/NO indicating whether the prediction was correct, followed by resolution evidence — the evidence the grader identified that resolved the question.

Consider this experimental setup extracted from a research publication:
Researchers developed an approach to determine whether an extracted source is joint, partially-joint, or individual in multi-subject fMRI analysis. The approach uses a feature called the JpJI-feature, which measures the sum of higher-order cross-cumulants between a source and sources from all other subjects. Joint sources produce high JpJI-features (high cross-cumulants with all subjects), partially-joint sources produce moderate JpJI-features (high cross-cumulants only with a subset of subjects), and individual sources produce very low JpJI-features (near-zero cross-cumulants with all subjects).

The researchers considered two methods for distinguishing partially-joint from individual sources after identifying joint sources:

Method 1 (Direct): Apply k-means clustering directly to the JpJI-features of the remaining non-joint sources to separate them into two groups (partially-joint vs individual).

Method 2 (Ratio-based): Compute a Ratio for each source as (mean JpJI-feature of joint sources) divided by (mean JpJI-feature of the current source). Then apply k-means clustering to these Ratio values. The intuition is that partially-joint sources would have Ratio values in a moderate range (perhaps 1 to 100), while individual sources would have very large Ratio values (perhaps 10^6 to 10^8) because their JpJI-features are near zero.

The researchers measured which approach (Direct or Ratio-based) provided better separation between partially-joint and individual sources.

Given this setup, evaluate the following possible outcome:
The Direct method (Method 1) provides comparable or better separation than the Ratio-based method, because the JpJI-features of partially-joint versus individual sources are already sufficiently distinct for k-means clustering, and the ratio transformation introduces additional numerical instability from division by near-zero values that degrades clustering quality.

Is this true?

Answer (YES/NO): NO